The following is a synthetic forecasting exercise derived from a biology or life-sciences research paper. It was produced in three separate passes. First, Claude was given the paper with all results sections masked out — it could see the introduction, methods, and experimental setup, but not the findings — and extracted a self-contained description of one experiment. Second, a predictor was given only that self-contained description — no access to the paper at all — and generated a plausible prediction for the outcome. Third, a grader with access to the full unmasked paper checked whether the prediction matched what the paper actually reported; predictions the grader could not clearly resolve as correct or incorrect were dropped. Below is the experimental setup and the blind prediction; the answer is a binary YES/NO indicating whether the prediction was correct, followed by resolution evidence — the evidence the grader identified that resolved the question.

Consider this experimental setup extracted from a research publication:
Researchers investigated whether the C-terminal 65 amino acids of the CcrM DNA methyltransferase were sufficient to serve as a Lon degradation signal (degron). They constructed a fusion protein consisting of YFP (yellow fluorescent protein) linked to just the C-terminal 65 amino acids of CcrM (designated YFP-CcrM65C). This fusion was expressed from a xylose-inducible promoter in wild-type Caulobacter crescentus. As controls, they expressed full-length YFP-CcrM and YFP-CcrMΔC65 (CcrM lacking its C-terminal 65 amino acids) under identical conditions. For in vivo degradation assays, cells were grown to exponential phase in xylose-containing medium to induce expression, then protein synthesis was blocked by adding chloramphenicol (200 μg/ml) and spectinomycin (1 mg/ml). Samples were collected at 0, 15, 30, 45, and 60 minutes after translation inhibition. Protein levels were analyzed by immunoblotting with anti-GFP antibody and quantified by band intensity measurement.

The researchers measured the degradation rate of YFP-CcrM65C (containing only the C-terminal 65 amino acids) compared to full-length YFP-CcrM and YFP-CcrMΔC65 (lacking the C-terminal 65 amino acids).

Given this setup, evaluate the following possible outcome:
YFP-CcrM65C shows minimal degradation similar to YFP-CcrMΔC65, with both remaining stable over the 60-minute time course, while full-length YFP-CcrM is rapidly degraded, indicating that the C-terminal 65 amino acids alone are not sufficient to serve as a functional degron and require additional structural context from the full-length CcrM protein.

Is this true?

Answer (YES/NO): NO